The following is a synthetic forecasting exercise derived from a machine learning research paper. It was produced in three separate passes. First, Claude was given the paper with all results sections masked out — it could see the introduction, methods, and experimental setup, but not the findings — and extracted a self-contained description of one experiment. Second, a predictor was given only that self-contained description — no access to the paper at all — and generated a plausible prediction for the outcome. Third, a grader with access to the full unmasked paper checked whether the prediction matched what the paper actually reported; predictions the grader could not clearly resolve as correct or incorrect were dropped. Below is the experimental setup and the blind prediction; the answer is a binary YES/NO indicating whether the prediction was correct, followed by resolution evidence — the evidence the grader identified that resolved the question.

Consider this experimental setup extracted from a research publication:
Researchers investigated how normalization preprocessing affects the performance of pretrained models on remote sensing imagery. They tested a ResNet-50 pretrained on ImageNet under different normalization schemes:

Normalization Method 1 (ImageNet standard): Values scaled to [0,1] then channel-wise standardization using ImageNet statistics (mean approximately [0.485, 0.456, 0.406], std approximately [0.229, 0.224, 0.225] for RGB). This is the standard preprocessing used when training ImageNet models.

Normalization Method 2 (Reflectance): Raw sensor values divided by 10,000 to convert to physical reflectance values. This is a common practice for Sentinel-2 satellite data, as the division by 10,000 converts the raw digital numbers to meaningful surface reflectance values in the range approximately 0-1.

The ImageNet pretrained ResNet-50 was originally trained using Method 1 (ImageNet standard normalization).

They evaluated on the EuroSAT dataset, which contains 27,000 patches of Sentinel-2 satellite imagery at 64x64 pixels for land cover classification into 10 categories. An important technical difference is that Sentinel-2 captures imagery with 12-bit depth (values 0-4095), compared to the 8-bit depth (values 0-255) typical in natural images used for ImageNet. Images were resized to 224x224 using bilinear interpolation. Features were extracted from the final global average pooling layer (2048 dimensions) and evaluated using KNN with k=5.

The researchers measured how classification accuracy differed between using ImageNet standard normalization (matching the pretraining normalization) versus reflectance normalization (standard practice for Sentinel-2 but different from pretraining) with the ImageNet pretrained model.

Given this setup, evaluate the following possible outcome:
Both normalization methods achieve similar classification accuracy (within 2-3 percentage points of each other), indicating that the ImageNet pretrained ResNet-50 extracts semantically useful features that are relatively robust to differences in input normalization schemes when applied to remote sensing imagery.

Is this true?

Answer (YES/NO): NO